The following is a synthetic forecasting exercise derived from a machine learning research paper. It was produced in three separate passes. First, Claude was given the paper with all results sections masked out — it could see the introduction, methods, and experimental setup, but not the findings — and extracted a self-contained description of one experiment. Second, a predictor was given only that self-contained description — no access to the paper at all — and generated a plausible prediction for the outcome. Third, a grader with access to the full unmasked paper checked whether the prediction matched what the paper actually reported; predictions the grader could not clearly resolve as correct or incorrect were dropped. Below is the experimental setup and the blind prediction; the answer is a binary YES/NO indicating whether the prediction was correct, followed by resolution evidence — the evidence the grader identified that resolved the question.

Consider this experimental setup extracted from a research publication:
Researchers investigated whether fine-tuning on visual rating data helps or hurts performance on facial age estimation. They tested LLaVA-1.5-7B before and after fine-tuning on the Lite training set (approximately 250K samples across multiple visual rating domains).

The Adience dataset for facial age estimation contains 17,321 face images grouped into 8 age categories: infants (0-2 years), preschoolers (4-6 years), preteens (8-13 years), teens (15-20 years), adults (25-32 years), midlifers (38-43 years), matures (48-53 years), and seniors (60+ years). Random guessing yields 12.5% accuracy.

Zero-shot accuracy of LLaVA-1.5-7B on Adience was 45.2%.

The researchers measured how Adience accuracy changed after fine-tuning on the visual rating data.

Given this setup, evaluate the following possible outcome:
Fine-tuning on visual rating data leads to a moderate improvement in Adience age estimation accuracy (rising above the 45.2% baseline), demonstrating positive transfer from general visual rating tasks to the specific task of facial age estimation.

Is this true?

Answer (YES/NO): NO